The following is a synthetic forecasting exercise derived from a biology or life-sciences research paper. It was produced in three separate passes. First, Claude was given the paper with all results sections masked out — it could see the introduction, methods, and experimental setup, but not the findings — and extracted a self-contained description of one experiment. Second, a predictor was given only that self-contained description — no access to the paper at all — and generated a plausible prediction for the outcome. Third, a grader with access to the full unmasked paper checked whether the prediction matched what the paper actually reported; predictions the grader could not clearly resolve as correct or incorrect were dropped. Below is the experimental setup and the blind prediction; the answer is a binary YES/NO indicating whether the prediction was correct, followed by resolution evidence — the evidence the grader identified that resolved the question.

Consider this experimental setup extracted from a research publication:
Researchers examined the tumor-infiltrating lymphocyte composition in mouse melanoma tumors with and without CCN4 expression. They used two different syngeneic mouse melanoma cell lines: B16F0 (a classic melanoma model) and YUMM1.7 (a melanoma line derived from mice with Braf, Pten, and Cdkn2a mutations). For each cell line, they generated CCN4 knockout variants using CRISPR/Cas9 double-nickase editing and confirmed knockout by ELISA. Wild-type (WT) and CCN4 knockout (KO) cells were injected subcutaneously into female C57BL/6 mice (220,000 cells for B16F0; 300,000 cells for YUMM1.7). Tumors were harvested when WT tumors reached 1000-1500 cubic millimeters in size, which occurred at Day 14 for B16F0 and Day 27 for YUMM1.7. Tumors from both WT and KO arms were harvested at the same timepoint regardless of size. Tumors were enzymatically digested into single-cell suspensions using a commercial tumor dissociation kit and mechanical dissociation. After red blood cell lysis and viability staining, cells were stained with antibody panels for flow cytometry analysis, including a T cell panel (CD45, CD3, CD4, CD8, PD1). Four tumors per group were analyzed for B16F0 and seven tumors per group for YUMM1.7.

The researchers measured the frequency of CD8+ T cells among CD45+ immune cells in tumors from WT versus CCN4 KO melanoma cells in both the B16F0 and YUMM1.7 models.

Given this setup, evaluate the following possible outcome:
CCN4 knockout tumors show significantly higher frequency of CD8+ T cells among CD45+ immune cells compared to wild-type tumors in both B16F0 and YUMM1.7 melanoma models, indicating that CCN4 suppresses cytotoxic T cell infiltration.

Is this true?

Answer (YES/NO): NO